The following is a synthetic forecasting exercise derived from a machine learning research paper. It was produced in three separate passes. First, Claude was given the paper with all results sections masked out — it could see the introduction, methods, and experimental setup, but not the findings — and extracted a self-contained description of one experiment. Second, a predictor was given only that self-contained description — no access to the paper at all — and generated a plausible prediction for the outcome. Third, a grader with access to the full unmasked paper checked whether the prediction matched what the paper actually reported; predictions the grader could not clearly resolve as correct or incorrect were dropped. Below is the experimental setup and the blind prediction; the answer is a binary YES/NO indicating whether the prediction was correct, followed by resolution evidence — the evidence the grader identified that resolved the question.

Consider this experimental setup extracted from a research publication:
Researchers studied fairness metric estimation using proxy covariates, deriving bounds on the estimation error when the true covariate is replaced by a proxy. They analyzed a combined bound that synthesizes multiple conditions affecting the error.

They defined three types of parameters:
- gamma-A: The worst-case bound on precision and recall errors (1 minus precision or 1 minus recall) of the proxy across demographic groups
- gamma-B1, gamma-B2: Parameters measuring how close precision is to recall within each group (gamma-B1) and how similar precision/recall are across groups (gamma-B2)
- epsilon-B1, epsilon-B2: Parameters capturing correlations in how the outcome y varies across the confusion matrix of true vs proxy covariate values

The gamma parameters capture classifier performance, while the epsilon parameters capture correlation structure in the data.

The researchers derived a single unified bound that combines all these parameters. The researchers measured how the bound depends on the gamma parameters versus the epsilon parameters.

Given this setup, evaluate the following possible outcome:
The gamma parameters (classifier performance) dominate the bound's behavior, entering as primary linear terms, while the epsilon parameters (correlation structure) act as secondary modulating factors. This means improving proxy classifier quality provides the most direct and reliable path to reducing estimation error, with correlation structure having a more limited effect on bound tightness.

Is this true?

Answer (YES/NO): YES